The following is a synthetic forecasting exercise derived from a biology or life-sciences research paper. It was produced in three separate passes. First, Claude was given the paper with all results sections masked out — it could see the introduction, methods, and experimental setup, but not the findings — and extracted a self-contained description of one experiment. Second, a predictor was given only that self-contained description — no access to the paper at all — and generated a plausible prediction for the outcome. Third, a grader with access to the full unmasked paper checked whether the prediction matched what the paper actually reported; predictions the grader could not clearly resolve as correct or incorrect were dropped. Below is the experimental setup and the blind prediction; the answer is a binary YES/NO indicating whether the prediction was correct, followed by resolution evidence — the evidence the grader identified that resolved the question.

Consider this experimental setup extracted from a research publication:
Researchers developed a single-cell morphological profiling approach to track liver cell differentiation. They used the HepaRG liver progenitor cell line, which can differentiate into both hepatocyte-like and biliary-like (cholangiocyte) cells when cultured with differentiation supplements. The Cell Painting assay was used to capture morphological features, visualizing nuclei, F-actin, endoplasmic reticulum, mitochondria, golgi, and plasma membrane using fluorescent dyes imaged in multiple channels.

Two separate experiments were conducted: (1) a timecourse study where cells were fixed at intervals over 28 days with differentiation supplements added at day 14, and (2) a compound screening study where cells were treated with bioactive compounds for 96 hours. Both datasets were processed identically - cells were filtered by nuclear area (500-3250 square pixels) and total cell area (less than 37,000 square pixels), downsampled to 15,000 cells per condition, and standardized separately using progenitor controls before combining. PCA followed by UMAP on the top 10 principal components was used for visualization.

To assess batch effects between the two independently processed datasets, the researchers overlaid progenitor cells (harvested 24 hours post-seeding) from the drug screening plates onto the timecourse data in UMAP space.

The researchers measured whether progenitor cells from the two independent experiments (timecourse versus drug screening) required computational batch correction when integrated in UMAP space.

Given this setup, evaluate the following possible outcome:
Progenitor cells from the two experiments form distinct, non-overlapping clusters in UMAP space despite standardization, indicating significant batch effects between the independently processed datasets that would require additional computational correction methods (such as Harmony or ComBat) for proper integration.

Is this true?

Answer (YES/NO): NO